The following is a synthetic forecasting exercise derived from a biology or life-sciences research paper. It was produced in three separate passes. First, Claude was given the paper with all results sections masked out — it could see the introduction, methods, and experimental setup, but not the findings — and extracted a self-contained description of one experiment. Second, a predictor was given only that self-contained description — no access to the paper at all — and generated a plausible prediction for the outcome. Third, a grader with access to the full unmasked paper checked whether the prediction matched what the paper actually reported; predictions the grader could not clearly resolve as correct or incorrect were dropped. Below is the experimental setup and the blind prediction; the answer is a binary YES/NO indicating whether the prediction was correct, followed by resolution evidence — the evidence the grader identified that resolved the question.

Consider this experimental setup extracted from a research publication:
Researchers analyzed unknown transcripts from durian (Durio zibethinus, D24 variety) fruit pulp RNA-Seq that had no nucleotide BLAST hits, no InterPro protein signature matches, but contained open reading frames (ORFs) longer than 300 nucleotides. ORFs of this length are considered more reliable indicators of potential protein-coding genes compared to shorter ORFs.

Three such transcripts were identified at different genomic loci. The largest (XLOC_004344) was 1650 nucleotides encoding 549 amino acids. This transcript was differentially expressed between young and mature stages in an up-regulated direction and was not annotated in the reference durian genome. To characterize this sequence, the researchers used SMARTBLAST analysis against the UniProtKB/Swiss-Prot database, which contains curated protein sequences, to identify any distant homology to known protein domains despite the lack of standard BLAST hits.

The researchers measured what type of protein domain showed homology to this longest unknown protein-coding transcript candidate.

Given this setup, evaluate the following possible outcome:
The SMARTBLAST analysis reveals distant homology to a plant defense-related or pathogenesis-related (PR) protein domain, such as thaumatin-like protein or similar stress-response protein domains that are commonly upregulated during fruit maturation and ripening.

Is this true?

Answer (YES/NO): NO